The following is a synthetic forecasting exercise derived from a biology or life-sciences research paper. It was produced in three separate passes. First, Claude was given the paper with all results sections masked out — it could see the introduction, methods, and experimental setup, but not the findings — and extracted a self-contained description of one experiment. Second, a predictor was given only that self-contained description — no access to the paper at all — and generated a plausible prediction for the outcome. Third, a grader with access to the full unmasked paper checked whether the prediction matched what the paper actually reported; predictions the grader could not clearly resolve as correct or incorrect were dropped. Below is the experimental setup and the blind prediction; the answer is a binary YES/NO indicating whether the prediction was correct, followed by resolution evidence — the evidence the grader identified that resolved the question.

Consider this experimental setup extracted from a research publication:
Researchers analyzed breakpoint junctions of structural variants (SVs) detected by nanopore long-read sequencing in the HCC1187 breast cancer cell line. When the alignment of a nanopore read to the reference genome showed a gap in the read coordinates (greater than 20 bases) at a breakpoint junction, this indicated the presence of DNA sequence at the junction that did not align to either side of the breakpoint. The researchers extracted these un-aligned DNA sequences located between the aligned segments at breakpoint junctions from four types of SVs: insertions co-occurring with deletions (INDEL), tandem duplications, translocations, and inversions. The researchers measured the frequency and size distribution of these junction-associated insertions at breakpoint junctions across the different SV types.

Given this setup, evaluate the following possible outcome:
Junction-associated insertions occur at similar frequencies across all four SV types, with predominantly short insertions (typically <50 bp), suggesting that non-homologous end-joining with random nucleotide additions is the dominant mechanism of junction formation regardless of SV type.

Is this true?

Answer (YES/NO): NO